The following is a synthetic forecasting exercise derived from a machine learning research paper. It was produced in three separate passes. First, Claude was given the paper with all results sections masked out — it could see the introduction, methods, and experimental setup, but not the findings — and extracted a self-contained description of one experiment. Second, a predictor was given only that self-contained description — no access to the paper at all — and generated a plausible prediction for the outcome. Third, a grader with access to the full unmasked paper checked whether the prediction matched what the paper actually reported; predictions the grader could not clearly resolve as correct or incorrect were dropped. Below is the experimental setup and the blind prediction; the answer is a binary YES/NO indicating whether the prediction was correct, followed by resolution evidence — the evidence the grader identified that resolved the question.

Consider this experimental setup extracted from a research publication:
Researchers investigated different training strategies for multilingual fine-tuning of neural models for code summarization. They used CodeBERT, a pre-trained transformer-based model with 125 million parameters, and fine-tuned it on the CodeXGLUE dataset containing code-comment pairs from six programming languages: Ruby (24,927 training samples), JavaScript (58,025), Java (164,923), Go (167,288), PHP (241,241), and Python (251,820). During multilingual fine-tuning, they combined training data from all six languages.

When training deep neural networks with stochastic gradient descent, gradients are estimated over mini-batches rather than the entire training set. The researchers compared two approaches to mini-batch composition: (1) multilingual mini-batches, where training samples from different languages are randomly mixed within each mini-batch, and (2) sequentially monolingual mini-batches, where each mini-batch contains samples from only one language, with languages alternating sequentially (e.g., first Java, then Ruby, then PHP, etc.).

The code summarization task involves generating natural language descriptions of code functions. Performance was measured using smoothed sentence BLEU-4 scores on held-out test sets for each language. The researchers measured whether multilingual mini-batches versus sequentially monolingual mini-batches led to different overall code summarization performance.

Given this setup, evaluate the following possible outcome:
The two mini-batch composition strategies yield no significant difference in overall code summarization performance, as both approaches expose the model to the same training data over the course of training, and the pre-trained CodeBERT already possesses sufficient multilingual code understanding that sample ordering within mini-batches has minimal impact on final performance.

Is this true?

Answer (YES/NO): YES